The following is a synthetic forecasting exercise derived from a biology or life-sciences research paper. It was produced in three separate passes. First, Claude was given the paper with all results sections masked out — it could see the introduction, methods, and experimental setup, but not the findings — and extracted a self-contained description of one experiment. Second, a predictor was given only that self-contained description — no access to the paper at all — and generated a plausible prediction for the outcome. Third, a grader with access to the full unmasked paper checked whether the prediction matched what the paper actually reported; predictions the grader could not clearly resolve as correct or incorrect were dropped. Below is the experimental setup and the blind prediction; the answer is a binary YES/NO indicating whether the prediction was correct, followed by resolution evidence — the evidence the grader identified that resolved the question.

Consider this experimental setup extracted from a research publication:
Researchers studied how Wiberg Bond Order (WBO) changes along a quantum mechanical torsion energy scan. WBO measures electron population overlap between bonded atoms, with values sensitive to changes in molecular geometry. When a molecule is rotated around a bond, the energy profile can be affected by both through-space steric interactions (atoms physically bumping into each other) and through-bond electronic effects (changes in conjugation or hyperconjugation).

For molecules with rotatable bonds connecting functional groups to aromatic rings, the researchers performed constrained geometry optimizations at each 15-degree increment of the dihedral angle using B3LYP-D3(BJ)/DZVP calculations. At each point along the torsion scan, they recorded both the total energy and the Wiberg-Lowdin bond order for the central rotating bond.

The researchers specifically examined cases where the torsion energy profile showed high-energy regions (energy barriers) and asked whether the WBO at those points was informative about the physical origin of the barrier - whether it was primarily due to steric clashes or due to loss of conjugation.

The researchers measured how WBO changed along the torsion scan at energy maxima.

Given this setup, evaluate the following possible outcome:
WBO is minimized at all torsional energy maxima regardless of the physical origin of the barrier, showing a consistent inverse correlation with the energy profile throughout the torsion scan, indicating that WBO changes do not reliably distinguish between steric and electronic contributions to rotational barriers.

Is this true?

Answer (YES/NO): NO